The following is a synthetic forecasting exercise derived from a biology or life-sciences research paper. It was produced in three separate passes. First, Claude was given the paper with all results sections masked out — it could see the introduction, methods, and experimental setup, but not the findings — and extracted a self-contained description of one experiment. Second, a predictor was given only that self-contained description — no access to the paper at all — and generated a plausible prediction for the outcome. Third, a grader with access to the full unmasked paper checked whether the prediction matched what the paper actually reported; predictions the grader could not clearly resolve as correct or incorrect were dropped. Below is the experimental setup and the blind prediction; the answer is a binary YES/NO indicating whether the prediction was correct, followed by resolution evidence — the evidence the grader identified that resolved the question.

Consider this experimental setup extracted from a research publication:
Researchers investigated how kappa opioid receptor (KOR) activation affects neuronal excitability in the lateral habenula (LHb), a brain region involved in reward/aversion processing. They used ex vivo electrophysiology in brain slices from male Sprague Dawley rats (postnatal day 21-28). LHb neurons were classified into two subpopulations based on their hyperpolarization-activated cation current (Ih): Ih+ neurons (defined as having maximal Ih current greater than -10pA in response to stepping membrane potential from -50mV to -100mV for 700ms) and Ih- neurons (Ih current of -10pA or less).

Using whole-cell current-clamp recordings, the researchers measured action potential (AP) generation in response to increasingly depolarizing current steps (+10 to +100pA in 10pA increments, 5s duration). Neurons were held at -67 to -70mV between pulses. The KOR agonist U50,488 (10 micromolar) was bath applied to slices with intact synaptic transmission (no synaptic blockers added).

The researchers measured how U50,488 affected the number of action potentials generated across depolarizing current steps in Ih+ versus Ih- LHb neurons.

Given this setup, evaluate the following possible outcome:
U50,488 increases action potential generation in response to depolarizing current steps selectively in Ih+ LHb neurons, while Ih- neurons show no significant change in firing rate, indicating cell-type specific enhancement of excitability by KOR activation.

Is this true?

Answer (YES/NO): NO